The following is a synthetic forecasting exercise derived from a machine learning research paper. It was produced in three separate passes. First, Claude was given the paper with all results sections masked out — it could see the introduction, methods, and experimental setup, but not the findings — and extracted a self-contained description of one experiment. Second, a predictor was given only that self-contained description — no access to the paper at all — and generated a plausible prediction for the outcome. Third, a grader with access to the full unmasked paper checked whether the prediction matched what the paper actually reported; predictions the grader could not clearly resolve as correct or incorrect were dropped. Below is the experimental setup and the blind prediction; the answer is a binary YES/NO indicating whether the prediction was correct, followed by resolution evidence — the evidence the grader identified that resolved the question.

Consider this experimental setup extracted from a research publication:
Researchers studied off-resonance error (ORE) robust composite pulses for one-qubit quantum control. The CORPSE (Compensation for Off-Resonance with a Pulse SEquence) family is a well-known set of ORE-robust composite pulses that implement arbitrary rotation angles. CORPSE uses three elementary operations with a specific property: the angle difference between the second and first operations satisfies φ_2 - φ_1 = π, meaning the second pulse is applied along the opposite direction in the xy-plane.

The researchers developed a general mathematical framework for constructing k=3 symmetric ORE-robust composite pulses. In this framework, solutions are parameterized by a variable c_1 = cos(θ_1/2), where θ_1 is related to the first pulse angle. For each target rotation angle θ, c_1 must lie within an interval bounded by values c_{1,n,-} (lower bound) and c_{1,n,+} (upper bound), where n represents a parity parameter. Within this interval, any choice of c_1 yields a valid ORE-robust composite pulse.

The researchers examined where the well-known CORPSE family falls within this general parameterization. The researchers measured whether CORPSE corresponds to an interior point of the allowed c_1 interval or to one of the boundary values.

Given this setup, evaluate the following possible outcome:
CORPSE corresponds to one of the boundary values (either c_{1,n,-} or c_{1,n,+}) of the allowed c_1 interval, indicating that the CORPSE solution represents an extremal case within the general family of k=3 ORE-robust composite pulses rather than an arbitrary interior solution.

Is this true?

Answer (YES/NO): YES